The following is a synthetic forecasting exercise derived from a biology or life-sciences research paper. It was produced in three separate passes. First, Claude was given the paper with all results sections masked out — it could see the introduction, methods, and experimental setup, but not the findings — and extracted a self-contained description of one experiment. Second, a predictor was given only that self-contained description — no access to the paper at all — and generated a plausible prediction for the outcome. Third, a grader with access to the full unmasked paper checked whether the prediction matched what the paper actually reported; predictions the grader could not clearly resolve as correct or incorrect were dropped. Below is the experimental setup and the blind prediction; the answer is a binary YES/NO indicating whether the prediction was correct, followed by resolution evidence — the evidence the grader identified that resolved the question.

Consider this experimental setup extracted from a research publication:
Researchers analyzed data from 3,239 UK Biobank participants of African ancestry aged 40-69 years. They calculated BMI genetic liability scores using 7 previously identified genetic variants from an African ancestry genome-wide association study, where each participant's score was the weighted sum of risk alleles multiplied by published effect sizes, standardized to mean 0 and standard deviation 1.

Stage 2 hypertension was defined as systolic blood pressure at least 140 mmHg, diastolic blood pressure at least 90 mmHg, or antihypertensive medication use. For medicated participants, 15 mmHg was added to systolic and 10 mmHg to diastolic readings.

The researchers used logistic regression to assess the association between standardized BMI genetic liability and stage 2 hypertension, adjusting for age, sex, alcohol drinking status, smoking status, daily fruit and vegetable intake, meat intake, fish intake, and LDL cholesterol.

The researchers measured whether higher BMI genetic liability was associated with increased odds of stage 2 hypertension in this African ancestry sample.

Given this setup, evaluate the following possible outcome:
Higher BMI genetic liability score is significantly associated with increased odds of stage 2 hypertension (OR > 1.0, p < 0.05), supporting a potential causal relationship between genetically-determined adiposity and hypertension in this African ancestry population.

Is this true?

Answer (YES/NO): NO